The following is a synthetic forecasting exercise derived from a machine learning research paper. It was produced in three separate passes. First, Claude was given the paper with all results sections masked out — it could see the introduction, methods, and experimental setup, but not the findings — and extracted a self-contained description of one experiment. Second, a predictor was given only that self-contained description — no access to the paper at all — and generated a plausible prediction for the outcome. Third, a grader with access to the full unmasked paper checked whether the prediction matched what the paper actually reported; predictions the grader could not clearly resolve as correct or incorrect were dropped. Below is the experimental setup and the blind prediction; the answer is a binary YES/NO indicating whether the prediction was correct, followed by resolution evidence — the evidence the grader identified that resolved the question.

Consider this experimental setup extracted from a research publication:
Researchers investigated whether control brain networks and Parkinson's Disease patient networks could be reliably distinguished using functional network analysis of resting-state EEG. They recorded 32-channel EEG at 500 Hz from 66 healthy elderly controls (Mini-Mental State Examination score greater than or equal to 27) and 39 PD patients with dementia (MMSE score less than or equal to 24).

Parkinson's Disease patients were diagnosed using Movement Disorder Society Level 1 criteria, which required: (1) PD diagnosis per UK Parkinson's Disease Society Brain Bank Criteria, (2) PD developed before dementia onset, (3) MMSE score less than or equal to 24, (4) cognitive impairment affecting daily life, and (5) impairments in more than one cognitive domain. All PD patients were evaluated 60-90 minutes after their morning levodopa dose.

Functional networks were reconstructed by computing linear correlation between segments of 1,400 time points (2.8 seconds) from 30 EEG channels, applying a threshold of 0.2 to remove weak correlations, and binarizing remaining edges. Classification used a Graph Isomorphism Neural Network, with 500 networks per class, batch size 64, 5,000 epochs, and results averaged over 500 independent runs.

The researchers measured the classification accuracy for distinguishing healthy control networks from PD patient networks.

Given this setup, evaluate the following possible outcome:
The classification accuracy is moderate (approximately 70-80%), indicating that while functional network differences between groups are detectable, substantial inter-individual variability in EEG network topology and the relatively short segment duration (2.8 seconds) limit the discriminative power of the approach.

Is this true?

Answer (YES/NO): YES